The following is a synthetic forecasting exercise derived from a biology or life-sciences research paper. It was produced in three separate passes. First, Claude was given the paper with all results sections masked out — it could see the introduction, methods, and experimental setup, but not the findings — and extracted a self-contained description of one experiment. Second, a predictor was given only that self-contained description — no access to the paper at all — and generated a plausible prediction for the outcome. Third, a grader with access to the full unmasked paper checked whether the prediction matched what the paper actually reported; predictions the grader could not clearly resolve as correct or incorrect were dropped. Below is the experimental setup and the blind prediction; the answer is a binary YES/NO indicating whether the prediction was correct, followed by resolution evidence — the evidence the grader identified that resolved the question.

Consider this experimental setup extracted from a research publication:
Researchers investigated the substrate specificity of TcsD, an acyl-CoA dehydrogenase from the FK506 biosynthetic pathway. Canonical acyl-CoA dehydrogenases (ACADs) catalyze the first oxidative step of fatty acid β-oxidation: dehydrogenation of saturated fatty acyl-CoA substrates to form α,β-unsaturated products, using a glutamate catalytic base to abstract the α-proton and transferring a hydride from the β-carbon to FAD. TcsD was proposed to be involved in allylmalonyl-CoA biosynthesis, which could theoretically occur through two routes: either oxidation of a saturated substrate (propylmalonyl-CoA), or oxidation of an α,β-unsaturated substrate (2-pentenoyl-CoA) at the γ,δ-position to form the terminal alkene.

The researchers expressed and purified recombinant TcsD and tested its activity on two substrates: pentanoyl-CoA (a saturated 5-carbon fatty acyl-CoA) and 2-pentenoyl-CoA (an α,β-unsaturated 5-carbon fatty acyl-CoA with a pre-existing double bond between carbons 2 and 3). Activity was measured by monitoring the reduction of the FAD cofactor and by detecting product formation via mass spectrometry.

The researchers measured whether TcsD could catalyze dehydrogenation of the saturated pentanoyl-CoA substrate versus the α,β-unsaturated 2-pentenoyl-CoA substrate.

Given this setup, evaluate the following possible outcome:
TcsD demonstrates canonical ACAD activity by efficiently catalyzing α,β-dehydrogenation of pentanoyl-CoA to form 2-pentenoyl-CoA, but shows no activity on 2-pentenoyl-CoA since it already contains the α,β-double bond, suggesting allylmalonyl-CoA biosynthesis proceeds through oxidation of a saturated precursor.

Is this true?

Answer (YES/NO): NO